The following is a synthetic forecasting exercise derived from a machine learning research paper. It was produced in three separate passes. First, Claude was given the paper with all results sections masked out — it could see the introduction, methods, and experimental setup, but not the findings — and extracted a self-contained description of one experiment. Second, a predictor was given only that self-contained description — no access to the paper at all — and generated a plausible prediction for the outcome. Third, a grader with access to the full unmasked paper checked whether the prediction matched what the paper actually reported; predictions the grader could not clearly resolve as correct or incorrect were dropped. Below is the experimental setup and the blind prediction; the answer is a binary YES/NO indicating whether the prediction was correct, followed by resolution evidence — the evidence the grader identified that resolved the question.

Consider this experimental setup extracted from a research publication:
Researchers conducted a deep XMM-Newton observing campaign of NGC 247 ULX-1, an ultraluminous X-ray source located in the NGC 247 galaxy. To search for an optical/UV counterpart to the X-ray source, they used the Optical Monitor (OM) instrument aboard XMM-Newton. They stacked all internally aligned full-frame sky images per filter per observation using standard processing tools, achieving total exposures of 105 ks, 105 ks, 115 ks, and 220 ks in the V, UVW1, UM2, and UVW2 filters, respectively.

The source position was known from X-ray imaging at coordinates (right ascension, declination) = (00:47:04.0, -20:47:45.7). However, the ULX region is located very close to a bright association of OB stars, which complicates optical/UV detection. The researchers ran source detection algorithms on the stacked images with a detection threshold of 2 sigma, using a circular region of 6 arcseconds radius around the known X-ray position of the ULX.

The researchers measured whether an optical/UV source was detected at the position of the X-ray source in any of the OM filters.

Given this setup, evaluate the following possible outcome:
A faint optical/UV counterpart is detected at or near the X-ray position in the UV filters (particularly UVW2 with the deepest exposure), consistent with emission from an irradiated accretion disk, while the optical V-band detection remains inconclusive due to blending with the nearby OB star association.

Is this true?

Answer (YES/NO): NO